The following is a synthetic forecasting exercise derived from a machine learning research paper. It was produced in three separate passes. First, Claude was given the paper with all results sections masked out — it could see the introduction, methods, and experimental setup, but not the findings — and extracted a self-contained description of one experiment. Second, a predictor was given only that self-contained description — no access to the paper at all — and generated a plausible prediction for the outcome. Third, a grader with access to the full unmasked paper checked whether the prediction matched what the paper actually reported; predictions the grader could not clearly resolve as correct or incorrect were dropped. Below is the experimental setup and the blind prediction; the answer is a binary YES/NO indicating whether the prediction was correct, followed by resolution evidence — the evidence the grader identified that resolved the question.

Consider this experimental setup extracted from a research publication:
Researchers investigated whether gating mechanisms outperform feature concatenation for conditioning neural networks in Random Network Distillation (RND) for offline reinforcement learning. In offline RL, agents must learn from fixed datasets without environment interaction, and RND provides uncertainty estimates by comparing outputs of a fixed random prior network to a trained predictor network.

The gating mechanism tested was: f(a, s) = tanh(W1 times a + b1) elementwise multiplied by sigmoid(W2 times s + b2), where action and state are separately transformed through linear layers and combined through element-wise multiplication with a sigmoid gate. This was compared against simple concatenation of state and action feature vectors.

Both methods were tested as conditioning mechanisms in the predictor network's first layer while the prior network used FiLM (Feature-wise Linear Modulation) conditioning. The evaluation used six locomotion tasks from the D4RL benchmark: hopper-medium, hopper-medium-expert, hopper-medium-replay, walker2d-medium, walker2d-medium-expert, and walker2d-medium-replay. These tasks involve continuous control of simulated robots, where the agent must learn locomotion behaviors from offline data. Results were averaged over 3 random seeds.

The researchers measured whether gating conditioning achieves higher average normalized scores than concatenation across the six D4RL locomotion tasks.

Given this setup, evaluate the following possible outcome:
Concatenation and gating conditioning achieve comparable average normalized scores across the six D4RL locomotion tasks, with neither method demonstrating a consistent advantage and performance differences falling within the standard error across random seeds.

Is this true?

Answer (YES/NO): NO